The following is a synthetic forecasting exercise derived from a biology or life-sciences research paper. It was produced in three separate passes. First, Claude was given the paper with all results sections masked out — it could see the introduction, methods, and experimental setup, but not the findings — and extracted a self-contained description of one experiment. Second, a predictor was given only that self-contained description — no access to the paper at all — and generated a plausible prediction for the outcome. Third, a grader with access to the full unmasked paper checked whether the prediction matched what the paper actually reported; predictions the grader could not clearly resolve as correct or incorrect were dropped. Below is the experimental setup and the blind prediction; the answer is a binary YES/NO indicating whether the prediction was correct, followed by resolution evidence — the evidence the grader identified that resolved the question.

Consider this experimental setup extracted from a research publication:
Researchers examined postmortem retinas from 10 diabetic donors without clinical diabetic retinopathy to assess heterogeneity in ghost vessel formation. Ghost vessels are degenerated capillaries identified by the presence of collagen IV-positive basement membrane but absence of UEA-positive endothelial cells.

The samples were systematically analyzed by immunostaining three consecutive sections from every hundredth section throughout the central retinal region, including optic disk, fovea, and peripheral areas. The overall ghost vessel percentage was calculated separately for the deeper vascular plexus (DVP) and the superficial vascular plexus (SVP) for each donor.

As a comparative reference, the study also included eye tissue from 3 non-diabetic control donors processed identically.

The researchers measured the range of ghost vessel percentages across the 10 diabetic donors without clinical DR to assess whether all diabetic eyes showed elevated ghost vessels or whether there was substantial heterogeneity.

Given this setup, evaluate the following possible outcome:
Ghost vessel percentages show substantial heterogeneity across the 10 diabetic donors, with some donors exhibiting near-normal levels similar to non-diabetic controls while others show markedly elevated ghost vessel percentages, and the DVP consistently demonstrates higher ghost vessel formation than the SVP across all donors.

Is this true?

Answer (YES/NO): YES